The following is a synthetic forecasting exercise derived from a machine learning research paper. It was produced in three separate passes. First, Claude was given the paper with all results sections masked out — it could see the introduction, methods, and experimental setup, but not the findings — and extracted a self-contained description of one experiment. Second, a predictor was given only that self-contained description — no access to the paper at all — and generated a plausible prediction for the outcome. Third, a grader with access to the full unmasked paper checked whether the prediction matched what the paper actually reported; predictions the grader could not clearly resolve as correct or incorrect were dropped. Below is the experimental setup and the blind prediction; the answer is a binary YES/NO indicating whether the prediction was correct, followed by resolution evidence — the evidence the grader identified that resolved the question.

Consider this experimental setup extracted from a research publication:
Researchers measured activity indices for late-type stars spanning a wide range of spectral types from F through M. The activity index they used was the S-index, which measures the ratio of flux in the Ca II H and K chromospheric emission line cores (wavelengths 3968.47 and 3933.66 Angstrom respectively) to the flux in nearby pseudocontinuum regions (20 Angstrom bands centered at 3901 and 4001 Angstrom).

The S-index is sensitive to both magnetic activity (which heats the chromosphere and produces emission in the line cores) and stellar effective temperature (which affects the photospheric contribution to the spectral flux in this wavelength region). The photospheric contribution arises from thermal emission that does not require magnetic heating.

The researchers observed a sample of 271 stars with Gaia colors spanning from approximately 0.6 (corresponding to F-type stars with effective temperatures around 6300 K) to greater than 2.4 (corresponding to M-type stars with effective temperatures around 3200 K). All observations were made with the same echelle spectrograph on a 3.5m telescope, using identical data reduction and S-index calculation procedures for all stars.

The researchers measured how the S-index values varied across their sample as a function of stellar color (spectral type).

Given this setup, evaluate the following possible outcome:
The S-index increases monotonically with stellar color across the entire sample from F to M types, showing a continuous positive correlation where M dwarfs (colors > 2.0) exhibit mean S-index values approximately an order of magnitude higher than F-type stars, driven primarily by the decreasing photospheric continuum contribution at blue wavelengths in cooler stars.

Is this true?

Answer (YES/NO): NO